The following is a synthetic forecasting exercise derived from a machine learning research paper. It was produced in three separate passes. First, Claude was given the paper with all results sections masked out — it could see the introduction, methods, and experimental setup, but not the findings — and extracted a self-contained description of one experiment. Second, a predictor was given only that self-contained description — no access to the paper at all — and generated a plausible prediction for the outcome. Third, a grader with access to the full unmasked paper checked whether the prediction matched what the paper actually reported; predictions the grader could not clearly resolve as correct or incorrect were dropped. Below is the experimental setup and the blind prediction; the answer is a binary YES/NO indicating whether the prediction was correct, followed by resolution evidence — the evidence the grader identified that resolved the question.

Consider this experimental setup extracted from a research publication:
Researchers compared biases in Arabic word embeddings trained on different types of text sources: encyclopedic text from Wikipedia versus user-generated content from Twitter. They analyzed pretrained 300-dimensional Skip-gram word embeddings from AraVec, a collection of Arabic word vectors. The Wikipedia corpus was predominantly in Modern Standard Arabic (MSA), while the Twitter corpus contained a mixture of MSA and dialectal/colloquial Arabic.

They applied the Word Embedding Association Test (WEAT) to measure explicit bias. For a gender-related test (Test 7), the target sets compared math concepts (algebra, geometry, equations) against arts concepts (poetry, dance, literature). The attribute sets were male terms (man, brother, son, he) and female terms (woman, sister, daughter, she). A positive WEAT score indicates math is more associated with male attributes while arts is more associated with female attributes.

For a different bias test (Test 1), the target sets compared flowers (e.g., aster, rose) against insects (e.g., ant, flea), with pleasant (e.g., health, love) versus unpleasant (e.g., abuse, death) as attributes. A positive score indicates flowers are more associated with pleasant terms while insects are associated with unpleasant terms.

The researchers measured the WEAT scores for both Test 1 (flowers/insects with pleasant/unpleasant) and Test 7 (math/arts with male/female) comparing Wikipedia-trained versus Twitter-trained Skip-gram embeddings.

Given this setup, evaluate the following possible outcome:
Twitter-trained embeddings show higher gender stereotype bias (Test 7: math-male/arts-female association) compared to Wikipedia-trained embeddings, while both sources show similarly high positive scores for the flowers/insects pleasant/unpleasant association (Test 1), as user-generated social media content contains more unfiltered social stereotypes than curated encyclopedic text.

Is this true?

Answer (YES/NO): NO